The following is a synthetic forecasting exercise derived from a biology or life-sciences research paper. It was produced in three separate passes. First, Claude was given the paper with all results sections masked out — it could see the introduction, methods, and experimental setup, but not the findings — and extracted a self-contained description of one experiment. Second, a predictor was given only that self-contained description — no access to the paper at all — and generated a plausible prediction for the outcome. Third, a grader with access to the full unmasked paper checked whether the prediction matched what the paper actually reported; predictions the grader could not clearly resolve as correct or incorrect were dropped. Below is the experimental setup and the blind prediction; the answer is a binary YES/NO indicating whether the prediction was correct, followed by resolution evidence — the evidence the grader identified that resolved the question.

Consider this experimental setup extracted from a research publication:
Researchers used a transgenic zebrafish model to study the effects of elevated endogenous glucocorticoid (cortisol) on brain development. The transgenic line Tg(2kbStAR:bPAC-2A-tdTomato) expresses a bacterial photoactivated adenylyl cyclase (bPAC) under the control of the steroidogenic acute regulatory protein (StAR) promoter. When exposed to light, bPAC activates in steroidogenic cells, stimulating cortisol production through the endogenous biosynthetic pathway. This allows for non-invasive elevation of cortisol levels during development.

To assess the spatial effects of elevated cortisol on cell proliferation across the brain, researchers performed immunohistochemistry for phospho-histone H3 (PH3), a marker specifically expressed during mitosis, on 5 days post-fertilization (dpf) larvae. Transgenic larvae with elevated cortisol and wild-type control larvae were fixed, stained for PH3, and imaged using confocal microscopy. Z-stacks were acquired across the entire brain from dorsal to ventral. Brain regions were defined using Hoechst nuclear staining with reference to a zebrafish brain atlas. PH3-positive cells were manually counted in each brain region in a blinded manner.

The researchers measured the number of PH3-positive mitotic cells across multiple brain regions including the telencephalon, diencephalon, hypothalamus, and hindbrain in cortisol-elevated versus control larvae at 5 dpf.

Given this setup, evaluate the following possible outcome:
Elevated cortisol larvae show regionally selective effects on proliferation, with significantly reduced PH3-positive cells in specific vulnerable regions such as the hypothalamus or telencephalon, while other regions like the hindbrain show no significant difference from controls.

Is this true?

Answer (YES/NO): NO